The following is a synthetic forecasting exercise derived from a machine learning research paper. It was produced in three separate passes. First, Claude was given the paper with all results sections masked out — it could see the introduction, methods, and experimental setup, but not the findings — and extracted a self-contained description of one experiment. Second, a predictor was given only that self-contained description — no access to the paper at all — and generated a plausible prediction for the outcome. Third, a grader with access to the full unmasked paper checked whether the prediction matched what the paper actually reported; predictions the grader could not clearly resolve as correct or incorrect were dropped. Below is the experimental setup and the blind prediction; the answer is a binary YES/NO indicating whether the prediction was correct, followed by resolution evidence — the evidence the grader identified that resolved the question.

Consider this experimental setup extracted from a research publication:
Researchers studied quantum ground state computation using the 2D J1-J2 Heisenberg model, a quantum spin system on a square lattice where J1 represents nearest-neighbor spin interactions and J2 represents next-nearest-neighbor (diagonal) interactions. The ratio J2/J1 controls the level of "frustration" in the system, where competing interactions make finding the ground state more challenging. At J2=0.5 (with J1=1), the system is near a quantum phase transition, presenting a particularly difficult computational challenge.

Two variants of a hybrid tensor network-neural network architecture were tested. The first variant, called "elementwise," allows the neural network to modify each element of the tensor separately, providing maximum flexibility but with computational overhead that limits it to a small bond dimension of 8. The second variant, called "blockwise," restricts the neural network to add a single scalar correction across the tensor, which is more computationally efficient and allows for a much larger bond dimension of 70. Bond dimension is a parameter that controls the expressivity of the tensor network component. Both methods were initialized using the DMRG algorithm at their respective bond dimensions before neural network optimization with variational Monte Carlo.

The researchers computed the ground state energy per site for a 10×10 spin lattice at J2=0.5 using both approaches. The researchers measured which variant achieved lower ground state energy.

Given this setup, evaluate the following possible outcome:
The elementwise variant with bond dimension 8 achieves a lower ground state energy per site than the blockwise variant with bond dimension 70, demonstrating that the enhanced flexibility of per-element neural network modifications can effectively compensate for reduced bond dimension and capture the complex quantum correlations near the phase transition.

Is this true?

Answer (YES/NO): YES